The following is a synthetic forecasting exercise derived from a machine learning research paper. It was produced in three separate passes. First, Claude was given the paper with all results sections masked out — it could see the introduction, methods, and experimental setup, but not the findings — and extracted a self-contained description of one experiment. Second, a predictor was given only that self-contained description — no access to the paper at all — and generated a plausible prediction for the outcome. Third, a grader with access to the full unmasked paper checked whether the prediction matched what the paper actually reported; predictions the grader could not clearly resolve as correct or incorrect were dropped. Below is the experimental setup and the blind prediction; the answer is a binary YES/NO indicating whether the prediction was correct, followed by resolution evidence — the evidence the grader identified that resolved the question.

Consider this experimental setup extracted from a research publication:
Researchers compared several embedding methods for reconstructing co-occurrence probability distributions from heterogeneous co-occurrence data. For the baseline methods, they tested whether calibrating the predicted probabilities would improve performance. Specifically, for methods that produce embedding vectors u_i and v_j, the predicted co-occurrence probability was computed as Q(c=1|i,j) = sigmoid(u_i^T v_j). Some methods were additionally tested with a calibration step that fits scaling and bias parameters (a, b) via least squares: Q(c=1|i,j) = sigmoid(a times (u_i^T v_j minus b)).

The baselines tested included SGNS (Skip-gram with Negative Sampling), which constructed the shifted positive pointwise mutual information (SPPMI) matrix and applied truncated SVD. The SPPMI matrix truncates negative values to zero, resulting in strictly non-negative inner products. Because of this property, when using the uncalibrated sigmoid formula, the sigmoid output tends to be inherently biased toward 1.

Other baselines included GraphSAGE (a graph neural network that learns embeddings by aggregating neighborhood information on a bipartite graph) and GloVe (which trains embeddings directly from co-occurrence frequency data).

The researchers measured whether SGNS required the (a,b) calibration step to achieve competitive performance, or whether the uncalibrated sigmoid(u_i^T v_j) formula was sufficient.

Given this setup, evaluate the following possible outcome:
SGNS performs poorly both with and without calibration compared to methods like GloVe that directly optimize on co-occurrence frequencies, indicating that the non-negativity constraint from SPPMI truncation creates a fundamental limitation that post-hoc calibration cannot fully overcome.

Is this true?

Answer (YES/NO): NO